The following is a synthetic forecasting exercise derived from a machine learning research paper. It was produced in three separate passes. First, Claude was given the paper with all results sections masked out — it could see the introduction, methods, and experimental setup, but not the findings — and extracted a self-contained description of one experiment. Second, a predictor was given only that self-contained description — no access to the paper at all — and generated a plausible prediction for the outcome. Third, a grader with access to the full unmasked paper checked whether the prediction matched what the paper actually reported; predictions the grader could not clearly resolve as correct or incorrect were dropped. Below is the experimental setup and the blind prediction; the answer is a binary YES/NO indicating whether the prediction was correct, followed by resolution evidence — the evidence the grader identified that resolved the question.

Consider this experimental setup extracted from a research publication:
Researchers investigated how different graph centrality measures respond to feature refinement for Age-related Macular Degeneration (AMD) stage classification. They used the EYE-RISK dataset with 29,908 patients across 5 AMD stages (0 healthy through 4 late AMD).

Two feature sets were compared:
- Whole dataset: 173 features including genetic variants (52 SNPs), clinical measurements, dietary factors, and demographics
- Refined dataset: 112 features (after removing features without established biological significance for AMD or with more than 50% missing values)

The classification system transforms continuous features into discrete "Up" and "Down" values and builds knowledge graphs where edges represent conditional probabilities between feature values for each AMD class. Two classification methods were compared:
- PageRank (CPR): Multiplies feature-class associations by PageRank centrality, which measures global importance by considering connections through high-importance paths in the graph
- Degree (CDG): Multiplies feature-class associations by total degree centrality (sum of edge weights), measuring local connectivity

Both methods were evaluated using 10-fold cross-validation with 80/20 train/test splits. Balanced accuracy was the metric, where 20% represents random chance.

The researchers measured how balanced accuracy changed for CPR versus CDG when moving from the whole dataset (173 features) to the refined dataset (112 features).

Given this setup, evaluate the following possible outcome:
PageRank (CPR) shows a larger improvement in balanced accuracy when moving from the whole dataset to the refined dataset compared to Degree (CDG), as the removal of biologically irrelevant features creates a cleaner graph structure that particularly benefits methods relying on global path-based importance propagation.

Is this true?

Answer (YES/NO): NO